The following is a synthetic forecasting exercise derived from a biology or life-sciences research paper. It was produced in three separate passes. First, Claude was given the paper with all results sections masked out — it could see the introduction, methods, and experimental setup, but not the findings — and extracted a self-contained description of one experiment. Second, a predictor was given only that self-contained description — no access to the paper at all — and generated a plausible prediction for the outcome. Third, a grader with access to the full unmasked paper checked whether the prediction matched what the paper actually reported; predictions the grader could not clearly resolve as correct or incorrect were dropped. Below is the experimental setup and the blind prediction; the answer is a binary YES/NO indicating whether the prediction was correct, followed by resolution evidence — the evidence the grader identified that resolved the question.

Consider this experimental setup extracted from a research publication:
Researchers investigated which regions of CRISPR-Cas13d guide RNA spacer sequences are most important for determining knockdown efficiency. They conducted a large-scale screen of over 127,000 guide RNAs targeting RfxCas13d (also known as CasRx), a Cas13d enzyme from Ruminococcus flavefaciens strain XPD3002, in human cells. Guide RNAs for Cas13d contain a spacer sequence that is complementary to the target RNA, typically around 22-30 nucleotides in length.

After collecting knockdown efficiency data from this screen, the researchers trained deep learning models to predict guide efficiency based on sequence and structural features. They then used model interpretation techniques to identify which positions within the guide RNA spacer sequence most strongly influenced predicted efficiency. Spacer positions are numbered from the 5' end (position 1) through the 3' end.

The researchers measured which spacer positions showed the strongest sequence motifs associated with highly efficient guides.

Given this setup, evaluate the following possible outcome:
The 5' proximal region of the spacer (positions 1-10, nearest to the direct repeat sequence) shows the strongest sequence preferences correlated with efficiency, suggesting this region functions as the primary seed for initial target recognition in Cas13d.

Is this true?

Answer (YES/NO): NO